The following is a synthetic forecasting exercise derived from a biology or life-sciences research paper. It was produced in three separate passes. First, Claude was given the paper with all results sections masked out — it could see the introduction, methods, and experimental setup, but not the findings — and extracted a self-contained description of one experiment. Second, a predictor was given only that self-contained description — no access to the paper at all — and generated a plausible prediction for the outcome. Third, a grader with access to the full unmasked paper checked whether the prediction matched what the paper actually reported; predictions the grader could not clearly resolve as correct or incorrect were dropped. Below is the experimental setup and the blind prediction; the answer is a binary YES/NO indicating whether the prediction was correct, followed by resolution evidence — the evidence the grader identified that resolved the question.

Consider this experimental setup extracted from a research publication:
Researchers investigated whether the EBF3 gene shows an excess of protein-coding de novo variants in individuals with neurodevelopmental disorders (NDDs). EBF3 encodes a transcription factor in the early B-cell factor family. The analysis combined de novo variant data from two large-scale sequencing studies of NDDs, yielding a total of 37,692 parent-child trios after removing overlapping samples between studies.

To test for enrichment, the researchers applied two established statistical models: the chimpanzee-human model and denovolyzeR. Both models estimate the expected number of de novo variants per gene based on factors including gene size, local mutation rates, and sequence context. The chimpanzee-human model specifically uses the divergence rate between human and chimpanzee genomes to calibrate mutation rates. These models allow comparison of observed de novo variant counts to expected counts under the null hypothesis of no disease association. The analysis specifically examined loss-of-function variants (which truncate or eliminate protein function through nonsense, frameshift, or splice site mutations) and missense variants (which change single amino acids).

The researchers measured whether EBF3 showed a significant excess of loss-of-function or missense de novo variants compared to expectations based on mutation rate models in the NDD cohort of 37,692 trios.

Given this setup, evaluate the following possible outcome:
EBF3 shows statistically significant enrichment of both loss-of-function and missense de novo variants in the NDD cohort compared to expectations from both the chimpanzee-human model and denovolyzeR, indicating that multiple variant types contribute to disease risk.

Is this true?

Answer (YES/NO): YES